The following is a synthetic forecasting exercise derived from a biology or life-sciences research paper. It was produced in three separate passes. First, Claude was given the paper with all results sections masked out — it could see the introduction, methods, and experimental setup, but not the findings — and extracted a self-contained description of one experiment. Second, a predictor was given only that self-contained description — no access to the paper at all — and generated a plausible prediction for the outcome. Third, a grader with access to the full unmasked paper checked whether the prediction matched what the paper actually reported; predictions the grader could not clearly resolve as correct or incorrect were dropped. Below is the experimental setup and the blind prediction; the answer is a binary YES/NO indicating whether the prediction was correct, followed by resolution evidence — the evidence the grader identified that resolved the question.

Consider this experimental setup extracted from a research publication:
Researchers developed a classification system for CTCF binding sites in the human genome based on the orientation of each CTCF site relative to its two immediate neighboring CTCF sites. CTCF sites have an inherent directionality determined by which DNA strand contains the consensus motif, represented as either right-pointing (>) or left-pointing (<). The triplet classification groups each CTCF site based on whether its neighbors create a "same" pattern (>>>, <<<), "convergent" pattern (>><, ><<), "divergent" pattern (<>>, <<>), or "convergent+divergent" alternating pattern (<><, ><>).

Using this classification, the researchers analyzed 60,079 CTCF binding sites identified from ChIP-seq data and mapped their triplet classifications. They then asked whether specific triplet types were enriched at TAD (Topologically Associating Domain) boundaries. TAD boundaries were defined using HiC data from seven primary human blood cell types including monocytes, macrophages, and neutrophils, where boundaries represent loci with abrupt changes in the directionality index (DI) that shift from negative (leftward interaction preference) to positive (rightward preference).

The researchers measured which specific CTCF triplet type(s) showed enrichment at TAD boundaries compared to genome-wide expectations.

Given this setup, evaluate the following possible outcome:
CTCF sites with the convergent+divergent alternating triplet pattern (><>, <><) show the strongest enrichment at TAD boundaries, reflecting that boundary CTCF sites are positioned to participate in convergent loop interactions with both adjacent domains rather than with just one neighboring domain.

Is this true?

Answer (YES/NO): NO